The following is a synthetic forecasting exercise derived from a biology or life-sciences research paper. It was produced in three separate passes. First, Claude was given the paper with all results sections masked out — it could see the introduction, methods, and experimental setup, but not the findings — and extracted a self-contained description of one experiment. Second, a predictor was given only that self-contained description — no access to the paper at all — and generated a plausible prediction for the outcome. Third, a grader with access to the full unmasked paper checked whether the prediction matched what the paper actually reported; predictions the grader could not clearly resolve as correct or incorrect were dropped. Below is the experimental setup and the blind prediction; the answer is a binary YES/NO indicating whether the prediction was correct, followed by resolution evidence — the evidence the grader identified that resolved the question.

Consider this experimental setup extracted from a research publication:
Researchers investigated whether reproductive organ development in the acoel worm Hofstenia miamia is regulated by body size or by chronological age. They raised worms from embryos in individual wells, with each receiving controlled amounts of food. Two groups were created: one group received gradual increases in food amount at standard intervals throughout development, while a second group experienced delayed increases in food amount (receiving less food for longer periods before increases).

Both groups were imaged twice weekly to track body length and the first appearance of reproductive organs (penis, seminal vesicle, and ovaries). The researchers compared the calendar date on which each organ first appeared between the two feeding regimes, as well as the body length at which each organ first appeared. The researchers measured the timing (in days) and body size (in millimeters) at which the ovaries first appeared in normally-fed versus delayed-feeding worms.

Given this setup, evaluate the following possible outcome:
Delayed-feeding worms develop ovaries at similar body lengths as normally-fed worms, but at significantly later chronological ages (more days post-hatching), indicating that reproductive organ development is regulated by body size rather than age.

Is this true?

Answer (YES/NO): YES